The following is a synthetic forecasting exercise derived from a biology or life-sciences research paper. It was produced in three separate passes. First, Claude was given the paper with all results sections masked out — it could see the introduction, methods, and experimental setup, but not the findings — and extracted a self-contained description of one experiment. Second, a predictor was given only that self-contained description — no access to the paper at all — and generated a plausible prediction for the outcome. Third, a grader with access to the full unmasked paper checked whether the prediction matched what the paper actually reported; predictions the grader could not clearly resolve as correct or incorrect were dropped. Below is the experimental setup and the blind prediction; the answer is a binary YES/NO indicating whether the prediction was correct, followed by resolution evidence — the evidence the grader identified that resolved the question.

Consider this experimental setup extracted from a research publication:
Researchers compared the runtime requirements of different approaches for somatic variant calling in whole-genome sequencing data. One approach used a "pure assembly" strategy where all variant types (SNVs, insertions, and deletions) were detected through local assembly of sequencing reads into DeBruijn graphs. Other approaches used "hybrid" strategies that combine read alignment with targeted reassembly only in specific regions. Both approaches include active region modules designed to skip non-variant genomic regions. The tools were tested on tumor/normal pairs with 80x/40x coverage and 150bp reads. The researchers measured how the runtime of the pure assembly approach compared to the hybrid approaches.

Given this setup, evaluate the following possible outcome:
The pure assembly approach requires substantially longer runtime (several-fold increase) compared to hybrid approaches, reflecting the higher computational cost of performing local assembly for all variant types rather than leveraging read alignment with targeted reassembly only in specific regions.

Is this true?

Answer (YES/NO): YES